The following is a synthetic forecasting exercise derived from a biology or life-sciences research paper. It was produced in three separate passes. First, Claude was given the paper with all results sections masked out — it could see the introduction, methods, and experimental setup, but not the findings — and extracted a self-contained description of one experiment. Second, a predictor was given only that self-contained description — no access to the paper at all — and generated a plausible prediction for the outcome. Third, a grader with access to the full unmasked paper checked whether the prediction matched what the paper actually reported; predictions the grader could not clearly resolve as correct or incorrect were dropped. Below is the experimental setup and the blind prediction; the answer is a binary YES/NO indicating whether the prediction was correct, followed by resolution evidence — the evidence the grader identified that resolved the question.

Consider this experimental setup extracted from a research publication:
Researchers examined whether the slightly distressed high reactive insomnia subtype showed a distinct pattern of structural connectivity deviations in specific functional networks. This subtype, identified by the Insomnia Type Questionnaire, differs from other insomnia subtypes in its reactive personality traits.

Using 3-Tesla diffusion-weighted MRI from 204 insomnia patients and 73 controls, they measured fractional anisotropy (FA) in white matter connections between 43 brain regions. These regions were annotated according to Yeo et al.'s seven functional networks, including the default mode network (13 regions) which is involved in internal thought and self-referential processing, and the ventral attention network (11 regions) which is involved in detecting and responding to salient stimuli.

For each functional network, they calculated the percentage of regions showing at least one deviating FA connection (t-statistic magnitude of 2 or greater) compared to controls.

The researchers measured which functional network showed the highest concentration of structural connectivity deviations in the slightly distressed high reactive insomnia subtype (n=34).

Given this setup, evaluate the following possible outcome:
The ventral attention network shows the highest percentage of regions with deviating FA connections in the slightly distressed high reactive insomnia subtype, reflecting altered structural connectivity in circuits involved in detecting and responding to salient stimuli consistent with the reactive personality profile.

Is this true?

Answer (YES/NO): NO